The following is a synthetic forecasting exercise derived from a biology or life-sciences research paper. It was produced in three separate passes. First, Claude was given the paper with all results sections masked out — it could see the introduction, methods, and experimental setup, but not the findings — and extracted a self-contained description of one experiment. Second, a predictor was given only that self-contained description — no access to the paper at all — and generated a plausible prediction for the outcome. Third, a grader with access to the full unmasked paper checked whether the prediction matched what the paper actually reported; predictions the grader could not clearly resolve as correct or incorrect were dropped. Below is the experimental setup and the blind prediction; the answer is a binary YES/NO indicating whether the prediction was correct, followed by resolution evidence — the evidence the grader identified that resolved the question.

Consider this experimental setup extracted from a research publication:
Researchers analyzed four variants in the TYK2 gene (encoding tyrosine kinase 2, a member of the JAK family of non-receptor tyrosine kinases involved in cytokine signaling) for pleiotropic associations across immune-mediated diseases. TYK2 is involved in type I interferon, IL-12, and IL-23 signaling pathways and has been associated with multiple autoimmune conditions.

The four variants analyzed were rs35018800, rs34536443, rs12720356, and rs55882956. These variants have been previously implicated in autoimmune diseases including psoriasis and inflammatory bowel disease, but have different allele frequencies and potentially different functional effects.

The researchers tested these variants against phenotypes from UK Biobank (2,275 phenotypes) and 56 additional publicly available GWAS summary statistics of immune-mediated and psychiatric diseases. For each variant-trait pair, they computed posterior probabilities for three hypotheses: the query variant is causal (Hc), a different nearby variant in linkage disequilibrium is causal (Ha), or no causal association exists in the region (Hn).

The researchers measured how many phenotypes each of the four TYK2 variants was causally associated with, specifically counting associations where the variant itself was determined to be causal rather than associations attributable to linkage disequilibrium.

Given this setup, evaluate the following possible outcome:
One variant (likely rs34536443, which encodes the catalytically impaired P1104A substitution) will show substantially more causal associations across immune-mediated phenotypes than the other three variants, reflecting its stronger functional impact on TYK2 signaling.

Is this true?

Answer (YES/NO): NO